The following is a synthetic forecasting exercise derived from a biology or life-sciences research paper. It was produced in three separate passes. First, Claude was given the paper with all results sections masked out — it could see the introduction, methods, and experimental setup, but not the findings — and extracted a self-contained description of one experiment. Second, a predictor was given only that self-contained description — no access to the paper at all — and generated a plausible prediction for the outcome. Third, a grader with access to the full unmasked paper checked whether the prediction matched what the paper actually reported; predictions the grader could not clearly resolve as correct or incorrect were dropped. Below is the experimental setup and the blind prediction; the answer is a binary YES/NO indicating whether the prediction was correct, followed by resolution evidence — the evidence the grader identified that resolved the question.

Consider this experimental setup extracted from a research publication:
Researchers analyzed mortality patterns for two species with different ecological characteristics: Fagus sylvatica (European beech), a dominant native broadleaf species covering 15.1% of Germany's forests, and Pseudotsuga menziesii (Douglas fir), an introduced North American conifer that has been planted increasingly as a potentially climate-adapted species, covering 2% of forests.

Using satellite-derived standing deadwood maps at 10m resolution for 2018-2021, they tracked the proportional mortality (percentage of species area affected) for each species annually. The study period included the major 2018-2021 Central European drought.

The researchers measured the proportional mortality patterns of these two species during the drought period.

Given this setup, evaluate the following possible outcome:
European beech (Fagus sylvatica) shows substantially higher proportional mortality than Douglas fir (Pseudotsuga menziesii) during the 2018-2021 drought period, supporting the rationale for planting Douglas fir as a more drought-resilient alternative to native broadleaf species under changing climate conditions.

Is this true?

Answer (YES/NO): NO